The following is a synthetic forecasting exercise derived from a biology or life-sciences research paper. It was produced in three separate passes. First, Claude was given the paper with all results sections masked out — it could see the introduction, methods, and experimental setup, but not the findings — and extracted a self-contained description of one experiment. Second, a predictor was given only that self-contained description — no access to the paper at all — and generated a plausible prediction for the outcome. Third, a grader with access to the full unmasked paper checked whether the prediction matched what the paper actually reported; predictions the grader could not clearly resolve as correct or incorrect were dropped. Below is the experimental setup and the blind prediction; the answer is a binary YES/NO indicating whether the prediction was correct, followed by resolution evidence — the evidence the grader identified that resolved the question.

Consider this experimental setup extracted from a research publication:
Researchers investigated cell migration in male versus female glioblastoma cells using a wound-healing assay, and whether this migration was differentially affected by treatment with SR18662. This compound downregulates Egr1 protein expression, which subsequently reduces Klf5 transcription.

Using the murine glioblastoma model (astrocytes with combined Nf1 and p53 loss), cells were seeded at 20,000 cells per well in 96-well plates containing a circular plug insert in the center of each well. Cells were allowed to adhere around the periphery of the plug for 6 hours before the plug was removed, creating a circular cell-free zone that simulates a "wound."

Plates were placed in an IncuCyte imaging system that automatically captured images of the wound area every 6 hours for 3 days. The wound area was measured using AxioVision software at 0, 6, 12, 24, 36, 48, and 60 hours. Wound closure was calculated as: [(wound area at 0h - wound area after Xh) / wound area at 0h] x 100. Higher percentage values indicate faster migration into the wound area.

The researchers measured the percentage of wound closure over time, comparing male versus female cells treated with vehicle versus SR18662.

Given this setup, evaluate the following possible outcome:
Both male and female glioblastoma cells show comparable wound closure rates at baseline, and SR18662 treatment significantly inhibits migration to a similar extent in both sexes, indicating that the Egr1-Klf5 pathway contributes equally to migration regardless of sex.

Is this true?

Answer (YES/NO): NO